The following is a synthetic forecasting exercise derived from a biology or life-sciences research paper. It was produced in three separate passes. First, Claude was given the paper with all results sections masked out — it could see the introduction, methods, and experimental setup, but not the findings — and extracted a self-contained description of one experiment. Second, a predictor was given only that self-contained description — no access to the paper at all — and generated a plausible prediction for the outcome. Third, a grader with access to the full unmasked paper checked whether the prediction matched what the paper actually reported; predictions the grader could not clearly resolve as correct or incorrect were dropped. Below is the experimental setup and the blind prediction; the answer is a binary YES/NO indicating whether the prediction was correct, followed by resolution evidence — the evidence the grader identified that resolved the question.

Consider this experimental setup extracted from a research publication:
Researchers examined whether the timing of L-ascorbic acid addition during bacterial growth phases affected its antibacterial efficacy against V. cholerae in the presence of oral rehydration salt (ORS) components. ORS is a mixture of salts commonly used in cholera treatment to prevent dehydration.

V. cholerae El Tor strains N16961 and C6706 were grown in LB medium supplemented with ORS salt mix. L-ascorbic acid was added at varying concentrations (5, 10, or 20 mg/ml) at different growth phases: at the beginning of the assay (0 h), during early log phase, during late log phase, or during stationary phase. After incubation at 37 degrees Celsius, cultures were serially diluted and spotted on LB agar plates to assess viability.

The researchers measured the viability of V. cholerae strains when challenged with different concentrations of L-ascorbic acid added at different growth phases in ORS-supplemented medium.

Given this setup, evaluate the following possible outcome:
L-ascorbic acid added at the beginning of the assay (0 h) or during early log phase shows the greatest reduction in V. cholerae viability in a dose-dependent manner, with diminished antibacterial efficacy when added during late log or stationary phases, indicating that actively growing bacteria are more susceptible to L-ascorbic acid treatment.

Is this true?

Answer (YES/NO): NO